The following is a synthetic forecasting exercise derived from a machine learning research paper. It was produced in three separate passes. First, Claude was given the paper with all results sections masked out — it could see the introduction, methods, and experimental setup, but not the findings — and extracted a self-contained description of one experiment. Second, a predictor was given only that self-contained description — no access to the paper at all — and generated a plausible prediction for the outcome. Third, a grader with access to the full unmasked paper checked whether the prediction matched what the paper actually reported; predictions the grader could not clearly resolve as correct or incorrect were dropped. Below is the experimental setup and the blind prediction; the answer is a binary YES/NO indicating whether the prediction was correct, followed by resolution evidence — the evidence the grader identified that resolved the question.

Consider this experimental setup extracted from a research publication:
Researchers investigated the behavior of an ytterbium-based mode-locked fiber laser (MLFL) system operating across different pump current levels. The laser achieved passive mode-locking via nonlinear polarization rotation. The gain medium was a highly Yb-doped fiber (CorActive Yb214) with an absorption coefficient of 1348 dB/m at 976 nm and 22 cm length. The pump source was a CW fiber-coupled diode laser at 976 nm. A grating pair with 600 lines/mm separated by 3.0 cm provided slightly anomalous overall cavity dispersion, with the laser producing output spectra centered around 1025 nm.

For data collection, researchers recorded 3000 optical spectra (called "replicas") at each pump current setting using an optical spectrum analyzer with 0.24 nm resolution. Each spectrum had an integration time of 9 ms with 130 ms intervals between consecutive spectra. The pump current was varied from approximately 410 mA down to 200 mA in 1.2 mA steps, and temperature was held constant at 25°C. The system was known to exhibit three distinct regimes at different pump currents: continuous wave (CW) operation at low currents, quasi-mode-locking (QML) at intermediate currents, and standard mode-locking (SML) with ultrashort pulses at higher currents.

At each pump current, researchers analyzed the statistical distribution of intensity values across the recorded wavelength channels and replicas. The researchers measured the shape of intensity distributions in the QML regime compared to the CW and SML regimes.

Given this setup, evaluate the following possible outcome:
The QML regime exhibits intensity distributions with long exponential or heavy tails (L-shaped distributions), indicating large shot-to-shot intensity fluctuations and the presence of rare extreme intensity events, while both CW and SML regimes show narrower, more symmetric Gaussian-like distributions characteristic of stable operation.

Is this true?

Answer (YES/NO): YES